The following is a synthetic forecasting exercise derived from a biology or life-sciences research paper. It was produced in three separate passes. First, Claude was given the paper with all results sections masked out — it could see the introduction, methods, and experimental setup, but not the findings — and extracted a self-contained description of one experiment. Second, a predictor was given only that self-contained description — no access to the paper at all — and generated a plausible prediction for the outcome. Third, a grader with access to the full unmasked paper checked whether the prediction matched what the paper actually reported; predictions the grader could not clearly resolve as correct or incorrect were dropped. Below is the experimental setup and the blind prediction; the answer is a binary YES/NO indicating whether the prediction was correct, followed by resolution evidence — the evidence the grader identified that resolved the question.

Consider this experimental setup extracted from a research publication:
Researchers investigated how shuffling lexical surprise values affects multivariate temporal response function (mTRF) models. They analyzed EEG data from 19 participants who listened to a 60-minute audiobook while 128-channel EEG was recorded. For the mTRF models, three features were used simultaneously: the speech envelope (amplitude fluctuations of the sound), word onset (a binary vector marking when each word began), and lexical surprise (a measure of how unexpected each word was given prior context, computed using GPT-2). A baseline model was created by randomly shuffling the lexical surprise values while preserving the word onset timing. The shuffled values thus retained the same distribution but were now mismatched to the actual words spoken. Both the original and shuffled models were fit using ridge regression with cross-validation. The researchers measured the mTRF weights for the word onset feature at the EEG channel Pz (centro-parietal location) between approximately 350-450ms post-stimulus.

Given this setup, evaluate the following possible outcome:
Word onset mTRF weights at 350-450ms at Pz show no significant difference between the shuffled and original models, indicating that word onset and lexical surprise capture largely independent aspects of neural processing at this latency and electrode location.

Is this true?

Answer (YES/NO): NO